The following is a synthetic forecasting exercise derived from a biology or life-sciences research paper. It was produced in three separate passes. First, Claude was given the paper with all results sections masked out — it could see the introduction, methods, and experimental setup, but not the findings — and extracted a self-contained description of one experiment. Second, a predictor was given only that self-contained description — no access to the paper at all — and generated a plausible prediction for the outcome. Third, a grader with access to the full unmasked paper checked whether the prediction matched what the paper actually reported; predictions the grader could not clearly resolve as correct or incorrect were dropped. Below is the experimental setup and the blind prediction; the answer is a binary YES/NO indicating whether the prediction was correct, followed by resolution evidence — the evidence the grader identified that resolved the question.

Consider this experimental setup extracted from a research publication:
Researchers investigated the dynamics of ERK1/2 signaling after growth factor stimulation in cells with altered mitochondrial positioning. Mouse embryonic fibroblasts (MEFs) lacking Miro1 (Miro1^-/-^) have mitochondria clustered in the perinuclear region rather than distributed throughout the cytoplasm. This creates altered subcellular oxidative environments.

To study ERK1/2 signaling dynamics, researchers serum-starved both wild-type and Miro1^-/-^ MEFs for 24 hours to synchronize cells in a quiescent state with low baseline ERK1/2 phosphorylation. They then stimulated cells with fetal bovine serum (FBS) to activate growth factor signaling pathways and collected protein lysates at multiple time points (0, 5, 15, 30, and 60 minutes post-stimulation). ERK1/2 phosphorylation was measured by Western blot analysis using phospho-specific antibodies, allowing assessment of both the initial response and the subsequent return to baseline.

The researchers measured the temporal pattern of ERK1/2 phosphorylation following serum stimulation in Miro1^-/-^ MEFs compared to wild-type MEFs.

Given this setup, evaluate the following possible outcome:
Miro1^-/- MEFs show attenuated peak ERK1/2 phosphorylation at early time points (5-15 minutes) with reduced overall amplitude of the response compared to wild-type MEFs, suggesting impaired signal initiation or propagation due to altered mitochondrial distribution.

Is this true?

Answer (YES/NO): NO